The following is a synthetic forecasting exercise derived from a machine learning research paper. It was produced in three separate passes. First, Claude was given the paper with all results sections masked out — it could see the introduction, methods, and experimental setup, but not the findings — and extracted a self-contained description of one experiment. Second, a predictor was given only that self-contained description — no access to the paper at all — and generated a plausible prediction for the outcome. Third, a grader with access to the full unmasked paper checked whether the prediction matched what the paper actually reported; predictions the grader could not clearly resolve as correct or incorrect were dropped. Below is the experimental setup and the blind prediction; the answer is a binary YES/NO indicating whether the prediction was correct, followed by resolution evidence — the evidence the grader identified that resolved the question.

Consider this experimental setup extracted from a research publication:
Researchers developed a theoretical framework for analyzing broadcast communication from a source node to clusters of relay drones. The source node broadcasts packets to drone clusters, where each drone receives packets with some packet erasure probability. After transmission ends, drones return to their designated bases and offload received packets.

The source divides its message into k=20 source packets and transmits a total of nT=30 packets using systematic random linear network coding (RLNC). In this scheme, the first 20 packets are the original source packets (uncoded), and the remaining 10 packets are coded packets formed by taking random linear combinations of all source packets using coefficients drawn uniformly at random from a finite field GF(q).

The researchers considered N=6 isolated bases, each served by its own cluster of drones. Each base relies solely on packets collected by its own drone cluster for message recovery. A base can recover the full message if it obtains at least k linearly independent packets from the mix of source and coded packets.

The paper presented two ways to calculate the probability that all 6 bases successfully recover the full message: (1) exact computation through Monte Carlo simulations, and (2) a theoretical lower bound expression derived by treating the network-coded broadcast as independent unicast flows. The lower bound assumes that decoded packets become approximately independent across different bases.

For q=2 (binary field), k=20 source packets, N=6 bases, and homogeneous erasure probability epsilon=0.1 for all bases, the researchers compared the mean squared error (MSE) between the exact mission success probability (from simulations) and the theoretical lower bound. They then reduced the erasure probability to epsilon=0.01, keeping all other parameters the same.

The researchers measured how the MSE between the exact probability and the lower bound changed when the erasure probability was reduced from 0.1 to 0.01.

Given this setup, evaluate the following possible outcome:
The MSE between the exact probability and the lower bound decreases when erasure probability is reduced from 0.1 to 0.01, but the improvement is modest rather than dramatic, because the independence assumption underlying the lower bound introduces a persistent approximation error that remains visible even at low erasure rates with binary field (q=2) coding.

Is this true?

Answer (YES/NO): NO